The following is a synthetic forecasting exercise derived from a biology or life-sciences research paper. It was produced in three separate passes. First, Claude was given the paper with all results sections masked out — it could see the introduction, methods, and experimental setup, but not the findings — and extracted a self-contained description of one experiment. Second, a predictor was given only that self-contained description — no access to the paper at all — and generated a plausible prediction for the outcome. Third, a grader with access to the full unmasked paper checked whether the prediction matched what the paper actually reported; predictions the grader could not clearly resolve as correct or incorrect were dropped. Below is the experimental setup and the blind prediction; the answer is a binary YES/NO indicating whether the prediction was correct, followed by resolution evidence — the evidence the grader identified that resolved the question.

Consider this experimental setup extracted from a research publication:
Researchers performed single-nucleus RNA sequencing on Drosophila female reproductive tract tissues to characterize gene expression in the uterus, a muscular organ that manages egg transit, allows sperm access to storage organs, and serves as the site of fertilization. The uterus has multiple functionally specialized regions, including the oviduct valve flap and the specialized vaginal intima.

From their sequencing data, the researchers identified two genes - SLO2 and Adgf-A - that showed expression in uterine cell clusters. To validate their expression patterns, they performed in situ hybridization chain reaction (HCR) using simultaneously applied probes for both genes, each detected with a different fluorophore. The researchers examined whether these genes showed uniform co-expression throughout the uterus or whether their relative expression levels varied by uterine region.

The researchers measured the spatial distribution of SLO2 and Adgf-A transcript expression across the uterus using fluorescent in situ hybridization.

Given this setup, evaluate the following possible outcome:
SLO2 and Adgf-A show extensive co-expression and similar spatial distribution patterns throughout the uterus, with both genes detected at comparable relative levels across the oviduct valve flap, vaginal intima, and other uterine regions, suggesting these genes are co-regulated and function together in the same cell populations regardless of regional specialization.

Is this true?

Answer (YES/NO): NO